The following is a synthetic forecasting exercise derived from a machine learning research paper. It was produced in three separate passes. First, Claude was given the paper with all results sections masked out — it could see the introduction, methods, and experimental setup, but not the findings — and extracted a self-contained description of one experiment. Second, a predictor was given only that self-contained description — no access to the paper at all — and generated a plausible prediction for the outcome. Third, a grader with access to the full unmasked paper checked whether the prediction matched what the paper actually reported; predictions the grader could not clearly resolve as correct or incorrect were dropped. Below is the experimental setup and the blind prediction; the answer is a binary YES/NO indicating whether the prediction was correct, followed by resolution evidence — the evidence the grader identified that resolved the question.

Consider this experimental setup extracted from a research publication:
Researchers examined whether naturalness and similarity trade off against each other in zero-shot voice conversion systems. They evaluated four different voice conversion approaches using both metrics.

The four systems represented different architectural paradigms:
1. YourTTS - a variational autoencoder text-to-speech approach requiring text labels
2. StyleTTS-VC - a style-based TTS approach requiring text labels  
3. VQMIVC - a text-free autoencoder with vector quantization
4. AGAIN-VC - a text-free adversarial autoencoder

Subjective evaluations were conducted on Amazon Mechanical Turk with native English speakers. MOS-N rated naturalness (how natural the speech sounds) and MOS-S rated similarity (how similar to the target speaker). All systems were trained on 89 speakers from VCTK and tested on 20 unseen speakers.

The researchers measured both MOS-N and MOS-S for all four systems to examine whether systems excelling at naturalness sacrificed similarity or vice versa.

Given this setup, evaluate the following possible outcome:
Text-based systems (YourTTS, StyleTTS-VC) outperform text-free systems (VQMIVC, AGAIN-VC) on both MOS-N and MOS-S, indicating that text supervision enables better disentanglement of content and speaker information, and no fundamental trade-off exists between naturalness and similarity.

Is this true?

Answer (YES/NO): NO